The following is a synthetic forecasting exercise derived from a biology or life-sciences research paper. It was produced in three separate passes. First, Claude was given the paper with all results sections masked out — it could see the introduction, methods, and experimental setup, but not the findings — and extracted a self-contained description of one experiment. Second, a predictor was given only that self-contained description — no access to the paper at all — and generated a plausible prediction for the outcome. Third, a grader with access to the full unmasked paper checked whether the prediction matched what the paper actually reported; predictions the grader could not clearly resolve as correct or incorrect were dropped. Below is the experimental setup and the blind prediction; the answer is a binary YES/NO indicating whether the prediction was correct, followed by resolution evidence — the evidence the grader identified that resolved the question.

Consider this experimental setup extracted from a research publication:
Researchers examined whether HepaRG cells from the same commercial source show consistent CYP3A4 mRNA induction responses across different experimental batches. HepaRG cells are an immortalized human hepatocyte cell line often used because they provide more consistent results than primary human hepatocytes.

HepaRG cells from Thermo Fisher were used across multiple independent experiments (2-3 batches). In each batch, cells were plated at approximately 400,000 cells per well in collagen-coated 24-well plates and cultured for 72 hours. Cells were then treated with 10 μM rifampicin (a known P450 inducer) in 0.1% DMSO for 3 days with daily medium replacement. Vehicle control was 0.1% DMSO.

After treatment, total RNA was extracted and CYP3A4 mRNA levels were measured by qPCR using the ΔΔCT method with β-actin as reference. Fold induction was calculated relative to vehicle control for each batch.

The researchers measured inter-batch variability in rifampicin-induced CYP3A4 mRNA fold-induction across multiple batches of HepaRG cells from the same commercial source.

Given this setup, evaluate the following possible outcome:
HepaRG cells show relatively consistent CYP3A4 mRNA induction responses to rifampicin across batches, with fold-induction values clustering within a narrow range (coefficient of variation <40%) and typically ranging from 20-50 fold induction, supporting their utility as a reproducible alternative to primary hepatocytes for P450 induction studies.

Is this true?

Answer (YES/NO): NO